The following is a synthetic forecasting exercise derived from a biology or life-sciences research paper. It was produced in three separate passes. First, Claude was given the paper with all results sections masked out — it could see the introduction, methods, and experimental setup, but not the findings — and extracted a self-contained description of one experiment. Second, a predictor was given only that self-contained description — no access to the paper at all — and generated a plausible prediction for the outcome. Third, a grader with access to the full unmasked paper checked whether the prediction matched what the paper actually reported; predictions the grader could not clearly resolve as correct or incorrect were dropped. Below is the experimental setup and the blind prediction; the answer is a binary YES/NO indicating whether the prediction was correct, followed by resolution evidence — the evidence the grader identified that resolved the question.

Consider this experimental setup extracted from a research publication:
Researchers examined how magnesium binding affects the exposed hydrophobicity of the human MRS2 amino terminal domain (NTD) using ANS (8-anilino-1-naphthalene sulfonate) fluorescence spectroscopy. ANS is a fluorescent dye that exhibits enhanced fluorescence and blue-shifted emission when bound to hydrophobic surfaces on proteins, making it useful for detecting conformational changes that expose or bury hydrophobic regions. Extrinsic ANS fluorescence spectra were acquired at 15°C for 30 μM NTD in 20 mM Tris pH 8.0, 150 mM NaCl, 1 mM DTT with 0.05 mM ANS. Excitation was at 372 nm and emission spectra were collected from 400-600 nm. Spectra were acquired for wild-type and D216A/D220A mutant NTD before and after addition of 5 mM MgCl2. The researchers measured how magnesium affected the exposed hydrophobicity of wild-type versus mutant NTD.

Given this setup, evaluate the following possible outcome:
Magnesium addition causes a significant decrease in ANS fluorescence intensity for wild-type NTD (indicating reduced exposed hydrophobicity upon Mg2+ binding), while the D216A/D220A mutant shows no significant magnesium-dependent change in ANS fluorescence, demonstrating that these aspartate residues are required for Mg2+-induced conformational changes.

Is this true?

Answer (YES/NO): NO